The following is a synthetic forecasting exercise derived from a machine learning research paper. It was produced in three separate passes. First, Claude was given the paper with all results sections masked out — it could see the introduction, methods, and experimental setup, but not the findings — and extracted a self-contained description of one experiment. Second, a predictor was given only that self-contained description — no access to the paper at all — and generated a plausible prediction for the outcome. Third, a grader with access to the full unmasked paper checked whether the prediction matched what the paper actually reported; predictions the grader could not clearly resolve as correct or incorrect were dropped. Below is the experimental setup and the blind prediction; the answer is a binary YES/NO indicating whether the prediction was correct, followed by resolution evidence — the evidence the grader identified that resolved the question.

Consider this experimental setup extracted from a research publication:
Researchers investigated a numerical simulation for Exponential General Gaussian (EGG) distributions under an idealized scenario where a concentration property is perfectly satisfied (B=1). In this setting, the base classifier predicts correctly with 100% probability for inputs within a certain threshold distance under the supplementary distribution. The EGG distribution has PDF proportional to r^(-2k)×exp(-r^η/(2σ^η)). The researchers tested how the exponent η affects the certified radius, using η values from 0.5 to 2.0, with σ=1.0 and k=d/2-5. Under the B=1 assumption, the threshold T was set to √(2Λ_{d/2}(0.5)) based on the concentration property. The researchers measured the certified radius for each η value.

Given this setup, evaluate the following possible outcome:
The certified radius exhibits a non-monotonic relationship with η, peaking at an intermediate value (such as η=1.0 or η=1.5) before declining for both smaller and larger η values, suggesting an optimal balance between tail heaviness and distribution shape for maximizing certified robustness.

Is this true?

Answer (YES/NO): NO